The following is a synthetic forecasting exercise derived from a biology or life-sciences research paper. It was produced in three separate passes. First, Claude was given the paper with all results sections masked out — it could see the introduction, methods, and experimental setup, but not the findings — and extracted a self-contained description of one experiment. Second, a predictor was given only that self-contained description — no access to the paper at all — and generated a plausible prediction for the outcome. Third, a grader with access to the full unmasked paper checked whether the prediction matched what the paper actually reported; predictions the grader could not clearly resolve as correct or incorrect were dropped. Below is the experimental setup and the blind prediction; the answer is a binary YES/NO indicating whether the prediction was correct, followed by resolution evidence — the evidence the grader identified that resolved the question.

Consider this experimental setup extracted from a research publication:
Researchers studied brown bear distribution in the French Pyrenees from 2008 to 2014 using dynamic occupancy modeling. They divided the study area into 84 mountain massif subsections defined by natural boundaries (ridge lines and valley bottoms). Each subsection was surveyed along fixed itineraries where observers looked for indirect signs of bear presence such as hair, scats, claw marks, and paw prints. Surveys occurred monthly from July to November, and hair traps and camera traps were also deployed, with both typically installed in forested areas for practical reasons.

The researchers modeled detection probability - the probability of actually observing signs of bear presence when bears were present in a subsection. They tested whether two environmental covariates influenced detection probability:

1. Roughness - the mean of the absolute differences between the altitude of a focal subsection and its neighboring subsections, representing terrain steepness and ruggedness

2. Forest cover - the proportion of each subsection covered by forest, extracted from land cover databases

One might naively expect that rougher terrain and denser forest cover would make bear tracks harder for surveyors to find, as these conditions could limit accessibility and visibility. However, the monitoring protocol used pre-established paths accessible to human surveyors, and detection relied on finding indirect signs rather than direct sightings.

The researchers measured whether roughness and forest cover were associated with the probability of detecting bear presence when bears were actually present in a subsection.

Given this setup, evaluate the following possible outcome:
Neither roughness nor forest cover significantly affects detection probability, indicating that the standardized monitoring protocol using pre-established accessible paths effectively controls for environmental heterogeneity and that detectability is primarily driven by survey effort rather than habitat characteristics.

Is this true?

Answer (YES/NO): NO